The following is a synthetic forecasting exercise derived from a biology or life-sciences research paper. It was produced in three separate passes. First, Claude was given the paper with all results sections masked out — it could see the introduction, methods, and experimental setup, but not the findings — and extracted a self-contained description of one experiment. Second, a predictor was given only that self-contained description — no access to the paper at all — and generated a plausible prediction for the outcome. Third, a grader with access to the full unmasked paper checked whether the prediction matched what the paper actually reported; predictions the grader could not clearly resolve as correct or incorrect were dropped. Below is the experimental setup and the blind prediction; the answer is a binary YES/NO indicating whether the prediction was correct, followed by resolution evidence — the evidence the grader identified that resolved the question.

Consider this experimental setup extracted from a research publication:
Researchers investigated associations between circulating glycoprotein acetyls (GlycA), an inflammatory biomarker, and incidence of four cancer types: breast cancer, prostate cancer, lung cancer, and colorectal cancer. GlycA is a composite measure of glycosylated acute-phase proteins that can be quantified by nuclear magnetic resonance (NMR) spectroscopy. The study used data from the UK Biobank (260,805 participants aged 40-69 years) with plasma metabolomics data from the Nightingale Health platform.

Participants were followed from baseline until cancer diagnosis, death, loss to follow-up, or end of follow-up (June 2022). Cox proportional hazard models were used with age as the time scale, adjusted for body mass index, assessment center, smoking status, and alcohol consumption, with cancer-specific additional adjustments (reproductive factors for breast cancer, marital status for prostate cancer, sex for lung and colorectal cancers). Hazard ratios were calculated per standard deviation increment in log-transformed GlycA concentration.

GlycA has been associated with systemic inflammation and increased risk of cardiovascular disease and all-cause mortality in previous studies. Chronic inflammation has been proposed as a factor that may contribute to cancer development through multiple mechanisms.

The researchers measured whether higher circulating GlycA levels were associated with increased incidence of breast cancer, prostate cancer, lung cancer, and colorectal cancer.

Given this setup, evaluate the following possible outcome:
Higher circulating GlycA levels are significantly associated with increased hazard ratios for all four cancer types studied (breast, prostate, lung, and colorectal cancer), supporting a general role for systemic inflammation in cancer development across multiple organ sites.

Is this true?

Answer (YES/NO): NO